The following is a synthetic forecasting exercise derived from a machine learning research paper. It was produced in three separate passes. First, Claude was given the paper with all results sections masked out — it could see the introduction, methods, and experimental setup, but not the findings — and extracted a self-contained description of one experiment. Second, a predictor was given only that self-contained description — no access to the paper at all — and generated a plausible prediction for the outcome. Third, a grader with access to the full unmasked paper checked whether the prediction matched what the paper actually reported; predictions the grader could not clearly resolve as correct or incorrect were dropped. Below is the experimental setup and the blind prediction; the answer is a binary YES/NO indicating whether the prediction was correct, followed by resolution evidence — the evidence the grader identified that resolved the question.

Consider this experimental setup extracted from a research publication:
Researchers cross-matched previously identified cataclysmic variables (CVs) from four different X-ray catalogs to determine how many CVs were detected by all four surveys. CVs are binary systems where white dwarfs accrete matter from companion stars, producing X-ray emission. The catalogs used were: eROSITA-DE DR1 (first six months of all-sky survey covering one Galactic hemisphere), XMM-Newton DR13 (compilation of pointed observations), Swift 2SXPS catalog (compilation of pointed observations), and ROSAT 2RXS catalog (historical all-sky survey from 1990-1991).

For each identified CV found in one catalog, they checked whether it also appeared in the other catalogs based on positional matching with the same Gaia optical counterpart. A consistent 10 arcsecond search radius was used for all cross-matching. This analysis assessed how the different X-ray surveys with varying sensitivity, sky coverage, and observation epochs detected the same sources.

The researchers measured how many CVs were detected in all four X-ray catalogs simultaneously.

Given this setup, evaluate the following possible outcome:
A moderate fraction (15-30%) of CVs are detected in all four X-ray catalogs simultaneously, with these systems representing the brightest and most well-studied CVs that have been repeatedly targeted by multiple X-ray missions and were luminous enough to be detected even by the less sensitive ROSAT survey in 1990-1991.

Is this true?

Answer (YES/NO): NO